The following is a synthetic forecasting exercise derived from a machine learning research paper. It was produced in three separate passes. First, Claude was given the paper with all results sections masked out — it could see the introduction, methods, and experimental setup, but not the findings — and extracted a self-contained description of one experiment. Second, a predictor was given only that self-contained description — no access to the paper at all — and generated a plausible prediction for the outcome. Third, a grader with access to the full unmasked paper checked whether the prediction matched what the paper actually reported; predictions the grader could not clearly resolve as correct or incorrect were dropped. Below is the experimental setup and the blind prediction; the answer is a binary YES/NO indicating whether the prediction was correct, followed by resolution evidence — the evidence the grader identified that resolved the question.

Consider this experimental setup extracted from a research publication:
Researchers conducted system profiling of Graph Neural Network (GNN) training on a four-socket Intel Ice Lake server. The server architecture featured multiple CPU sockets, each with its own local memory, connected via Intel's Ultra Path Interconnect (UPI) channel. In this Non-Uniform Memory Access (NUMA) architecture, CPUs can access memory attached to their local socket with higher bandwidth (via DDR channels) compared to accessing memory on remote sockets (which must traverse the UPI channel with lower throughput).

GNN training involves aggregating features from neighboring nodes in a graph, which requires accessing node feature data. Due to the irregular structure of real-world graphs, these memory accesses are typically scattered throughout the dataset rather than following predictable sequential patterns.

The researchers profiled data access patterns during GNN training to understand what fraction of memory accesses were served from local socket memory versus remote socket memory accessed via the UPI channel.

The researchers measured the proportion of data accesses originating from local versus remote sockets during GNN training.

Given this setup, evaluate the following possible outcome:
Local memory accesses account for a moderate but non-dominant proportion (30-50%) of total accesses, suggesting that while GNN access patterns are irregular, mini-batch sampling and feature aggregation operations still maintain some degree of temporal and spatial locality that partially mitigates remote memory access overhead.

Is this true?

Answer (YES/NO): NO